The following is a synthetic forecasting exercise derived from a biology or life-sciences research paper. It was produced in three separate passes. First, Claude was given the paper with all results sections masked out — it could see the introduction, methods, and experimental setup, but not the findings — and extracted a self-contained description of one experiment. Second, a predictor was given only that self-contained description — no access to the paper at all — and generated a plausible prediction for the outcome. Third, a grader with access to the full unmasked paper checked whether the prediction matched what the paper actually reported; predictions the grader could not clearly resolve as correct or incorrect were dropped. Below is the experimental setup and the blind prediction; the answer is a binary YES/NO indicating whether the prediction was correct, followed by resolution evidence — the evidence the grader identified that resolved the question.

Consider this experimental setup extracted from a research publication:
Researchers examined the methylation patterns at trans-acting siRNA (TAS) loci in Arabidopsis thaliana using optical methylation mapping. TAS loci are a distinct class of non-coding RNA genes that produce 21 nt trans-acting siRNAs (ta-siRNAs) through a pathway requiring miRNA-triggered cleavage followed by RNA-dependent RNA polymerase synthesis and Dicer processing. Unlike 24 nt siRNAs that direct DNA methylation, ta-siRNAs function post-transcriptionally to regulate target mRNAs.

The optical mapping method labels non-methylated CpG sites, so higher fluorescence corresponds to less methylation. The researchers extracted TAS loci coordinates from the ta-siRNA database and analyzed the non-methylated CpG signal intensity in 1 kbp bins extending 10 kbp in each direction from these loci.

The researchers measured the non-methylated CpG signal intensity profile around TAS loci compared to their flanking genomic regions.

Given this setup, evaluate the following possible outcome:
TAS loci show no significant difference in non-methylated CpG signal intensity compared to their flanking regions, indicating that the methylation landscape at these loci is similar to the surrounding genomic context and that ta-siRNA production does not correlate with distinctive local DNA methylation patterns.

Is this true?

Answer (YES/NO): YES